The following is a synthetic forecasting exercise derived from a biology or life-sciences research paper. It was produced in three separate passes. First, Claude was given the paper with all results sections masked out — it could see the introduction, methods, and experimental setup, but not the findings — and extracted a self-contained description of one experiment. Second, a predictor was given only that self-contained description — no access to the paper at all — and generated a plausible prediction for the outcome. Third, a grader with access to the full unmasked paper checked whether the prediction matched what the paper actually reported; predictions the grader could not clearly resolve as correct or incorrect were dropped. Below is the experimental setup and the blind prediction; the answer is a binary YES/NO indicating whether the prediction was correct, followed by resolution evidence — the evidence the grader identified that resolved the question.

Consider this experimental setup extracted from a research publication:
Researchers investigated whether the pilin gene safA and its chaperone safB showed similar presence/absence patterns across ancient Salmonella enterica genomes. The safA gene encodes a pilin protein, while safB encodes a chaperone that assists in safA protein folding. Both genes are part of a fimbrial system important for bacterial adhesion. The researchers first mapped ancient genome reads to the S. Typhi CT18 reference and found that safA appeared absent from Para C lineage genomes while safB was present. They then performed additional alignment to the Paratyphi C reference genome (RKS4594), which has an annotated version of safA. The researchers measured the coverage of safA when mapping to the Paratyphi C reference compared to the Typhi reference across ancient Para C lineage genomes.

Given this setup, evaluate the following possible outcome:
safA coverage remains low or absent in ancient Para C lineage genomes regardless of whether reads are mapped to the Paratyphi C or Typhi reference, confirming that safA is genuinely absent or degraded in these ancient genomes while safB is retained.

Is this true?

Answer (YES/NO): NO